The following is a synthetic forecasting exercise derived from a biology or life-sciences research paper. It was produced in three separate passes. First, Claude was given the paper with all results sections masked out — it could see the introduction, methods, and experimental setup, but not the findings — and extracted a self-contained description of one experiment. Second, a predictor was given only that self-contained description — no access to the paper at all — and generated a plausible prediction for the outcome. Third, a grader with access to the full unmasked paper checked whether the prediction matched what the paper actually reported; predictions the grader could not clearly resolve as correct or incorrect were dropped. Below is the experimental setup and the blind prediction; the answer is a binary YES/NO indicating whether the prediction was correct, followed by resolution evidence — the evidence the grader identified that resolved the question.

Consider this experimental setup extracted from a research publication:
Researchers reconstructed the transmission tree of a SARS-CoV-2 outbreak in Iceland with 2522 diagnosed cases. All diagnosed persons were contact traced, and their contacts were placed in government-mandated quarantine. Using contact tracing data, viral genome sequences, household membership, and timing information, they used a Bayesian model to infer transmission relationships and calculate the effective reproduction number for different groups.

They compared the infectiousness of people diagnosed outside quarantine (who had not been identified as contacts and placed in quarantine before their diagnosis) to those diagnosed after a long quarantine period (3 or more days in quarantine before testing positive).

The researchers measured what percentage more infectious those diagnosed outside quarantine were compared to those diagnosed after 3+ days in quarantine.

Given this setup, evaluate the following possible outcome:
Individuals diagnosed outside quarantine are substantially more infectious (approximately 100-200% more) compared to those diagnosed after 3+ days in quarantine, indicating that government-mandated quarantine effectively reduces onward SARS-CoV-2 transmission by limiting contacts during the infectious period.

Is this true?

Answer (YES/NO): YES